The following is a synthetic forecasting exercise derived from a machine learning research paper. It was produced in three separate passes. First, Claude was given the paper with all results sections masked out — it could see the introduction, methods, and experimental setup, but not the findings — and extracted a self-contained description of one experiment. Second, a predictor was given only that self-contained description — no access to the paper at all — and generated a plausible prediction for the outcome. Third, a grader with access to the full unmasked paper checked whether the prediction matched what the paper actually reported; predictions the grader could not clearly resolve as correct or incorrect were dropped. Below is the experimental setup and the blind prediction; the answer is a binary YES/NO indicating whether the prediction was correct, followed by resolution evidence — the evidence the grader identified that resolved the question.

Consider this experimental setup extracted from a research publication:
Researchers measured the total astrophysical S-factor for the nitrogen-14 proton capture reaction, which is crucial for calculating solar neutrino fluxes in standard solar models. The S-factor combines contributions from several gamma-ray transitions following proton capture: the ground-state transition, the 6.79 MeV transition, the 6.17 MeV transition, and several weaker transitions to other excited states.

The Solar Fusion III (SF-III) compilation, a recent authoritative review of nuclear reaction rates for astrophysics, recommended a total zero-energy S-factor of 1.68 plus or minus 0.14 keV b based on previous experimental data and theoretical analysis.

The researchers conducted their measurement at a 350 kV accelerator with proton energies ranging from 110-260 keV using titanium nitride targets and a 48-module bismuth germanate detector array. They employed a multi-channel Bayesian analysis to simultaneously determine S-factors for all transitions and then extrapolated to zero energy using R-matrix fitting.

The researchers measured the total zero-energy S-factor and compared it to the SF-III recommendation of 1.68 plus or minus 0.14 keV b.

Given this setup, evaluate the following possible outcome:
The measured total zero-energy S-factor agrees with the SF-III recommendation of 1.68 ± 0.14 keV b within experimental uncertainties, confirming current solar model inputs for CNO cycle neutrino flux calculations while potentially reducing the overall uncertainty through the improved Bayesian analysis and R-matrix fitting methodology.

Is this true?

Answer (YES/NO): NO